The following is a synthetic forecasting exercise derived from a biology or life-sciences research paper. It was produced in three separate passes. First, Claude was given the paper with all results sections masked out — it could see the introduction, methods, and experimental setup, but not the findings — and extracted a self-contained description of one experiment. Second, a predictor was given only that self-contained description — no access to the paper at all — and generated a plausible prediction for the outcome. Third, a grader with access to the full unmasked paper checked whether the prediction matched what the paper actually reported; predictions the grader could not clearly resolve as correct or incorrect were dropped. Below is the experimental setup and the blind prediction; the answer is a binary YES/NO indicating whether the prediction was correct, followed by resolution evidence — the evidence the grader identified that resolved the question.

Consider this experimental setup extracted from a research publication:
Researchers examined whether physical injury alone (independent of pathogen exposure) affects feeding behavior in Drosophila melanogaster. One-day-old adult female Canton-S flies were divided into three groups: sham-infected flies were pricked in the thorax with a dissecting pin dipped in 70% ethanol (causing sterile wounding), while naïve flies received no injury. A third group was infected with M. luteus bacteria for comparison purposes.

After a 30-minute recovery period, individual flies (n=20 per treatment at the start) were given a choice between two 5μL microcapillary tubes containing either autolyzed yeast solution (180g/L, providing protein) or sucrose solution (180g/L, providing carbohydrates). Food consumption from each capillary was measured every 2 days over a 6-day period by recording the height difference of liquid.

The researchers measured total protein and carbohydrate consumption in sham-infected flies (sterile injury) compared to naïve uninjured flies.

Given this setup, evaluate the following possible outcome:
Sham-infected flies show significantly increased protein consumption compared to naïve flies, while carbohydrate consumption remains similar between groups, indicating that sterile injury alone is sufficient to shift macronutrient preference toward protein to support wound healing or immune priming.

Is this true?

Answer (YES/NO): NO